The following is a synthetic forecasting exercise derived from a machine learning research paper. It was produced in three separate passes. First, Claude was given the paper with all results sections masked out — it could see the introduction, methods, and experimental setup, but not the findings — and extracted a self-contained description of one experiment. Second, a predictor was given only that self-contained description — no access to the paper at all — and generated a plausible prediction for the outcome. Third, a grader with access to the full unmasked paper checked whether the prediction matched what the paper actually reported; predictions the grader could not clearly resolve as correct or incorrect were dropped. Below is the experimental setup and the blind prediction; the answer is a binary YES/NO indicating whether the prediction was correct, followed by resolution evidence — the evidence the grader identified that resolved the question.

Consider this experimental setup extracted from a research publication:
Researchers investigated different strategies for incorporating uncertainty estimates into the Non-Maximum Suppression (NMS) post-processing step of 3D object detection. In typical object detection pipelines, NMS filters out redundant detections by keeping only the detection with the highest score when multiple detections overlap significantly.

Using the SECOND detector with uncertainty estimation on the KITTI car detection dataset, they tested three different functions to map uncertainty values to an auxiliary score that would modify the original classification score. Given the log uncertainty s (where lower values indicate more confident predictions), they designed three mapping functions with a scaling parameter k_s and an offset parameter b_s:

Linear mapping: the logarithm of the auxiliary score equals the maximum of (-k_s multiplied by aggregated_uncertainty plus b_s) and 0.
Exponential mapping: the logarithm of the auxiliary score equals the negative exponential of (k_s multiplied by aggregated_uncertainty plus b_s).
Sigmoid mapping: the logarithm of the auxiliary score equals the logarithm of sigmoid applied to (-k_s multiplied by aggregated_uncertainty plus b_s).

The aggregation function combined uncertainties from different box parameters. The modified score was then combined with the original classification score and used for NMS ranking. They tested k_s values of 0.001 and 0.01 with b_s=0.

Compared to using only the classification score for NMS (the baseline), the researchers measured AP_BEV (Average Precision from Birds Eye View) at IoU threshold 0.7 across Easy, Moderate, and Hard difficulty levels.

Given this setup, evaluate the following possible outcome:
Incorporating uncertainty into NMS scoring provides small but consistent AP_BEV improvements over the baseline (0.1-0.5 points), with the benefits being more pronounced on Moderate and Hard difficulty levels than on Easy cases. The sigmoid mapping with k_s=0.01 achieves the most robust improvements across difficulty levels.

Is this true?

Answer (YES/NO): NO